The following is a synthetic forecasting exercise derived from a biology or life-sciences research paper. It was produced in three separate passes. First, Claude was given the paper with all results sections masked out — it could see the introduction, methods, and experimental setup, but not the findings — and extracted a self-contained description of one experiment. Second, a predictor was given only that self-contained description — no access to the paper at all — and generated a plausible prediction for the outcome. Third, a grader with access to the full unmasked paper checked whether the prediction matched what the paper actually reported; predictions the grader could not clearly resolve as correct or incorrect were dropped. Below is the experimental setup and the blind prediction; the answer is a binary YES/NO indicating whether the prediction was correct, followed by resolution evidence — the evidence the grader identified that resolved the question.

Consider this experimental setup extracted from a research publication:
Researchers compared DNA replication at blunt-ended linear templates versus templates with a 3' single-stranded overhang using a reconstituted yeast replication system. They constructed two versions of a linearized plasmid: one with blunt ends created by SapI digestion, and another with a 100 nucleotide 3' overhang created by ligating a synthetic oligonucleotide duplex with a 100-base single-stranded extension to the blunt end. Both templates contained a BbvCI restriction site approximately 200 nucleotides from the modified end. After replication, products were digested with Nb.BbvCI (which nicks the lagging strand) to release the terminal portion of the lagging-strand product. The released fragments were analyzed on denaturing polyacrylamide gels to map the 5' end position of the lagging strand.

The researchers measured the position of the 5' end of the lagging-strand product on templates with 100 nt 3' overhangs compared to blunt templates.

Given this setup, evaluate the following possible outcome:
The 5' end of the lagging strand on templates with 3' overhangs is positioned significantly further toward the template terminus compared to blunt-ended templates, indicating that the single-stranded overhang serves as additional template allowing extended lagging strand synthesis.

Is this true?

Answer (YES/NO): NO